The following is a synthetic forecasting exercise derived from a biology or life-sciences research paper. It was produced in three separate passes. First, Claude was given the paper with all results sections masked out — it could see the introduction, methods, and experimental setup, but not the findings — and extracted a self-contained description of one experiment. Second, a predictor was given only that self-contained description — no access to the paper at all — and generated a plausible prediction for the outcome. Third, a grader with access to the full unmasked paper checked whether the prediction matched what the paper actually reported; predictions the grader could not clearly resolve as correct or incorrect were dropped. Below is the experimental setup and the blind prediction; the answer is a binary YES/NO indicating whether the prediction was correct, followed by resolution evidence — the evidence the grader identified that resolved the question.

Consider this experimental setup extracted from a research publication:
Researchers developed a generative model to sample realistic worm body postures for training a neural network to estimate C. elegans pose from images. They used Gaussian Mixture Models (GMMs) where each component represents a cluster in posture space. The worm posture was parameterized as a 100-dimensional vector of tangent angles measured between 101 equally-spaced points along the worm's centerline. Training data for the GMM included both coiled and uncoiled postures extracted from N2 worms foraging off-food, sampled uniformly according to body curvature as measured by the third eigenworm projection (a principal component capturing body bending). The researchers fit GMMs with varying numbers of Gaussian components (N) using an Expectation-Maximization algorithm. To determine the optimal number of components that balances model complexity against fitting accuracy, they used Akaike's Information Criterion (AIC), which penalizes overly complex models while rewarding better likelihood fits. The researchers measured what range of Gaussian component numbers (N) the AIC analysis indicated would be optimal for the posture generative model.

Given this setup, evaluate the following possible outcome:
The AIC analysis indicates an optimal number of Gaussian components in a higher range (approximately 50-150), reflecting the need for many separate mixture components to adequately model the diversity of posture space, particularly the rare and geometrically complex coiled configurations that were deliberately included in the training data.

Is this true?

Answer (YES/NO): NO